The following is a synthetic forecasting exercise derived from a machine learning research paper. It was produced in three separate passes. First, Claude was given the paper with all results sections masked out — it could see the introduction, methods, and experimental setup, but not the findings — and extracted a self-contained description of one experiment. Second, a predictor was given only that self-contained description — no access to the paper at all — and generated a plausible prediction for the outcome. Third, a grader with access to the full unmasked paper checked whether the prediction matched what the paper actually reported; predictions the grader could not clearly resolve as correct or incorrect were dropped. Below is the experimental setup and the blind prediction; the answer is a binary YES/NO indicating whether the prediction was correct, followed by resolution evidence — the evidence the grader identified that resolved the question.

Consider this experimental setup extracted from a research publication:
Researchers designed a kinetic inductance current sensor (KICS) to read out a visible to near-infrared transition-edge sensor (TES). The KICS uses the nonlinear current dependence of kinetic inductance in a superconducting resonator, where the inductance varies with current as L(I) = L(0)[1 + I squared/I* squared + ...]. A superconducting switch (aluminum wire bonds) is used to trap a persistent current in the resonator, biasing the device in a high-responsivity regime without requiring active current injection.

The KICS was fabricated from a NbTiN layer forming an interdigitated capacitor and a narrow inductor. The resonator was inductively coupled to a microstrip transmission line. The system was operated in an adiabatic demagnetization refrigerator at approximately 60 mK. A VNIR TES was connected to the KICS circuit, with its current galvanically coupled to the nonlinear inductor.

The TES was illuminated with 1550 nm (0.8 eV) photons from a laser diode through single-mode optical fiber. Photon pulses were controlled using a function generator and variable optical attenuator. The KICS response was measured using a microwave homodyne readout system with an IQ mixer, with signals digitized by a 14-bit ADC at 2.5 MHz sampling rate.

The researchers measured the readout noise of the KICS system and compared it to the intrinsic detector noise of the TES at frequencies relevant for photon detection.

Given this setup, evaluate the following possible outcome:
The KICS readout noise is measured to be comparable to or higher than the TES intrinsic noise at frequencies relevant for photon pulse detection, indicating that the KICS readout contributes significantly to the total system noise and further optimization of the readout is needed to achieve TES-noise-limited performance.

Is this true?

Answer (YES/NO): NO